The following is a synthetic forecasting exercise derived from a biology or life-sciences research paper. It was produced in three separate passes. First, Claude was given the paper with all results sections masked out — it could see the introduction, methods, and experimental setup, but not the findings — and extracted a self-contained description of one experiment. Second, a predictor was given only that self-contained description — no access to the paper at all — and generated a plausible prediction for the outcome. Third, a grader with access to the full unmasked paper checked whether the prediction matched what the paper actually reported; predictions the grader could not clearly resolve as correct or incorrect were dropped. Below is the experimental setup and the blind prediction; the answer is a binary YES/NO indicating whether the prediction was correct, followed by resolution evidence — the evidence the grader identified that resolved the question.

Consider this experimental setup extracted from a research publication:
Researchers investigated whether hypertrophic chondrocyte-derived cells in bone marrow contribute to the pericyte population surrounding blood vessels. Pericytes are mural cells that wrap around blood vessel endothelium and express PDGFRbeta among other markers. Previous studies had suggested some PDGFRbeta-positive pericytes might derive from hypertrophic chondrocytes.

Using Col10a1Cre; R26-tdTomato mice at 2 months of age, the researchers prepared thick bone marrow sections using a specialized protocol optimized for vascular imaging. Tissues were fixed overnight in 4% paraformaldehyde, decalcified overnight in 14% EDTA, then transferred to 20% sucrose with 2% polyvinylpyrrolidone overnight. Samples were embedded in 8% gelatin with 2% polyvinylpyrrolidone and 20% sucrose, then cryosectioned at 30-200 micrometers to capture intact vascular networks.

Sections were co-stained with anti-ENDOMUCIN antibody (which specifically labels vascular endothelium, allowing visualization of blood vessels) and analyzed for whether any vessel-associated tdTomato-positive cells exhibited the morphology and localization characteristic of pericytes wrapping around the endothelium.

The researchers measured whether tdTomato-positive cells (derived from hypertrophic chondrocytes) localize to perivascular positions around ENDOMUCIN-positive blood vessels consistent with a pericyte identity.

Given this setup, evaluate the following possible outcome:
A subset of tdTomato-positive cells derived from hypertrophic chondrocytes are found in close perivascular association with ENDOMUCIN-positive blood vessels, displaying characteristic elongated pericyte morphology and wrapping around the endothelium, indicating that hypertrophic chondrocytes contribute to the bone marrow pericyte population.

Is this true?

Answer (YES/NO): NO